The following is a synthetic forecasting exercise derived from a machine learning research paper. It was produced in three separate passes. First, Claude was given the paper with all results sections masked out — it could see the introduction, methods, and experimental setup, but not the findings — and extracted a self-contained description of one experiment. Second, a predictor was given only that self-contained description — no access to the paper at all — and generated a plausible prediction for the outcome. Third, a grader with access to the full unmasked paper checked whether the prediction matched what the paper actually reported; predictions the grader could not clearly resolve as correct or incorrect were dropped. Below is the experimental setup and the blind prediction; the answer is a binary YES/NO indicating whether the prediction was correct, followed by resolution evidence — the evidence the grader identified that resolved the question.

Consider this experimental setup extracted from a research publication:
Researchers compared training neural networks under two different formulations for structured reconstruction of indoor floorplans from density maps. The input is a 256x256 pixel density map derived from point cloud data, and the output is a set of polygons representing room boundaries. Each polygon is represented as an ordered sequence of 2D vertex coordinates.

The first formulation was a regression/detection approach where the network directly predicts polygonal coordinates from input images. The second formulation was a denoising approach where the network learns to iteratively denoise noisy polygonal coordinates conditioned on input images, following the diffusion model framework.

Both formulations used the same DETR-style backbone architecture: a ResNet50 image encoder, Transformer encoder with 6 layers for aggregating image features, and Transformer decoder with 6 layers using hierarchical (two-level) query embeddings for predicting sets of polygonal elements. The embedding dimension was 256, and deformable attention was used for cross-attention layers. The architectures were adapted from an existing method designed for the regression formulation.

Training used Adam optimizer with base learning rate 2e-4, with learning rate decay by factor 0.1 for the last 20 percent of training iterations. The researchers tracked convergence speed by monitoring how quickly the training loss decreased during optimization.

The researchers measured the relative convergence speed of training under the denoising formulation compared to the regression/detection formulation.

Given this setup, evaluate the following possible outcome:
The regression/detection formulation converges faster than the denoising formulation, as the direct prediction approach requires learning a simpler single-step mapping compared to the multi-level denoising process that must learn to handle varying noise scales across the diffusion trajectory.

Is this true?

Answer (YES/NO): YES